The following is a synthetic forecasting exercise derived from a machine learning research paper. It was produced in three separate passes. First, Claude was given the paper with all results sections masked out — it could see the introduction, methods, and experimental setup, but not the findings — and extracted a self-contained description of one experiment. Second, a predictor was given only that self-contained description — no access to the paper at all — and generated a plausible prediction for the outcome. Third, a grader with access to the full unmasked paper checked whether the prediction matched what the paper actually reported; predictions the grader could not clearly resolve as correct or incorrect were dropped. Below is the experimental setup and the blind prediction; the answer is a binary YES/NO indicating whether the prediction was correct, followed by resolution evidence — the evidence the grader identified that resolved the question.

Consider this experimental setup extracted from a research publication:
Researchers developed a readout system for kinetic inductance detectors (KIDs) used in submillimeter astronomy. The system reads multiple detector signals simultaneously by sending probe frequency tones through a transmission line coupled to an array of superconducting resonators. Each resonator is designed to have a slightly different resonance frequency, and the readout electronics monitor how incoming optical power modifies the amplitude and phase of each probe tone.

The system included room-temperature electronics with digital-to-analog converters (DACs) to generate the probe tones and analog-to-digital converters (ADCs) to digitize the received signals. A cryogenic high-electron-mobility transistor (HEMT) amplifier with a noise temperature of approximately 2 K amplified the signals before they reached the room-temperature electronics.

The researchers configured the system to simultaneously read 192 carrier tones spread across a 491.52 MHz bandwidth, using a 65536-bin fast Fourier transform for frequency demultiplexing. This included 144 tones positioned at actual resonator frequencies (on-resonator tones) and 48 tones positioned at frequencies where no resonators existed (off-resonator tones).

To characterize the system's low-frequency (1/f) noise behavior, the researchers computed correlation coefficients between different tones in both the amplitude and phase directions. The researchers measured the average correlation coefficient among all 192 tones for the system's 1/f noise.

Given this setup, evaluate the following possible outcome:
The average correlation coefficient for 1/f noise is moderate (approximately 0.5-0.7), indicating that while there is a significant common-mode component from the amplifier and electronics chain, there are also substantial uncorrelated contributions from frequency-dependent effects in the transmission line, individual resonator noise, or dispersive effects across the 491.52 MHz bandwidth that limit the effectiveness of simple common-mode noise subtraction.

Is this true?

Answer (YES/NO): NO